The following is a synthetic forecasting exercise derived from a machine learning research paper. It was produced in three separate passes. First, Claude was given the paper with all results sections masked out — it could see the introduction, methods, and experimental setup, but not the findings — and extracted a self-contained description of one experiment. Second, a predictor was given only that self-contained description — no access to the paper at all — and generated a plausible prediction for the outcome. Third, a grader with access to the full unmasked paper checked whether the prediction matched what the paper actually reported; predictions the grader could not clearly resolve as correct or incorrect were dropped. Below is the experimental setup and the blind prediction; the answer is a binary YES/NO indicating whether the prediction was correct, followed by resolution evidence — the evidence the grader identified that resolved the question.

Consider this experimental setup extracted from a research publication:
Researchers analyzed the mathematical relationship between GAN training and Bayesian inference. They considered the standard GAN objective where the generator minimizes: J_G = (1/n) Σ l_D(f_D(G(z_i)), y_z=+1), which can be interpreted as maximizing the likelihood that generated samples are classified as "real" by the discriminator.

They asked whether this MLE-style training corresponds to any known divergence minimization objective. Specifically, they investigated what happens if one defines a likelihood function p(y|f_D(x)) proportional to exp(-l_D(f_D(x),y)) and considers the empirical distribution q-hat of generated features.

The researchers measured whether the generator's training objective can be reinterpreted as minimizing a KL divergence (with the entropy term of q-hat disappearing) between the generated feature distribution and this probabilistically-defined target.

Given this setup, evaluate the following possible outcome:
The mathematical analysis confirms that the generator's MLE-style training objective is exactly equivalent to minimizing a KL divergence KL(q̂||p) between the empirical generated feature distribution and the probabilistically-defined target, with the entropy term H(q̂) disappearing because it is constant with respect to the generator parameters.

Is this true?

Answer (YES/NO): NO